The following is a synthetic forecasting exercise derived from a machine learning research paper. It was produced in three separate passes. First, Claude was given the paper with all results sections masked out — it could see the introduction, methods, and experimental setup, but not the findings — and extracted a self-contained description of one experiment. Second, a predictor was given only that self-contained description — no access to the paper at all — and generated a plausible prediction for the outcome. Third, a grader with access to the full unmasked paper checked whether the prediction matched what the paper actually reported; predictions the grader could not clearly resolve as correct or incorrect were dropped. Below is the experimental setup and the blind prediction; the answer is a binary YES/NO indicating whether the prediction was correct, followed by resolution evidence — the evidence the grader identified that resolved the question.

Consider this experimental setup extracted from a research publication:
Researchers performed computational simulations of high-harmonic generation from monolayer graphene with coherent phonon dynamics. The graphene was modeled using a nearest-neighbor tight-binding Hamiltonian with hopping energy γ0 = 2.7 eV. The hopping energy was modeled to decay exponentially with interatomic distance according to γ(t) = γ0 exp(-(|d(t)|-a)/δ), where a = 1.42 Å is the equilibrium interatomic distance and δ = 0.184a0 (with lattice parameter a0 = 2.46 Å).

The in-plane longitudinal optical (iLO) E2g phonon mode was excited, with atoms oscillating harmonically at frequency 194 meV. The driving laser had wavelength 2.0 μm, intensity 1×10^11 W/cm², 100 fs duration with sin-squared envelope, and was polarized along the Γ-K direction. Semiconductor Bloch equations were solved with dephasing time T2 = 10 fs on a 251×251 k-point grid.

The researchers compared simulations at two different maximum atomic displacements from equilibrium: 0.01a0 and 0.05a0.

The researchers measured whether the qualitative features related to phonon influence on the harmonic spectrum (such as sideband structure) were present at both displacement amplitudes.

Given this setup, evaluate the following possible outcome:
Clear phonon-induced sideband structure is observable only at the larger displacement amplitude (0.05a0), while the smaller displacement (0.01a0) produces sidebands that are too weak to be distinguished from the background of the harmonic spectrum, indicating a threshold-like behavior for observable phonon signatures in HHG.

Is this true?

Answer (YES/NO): NO